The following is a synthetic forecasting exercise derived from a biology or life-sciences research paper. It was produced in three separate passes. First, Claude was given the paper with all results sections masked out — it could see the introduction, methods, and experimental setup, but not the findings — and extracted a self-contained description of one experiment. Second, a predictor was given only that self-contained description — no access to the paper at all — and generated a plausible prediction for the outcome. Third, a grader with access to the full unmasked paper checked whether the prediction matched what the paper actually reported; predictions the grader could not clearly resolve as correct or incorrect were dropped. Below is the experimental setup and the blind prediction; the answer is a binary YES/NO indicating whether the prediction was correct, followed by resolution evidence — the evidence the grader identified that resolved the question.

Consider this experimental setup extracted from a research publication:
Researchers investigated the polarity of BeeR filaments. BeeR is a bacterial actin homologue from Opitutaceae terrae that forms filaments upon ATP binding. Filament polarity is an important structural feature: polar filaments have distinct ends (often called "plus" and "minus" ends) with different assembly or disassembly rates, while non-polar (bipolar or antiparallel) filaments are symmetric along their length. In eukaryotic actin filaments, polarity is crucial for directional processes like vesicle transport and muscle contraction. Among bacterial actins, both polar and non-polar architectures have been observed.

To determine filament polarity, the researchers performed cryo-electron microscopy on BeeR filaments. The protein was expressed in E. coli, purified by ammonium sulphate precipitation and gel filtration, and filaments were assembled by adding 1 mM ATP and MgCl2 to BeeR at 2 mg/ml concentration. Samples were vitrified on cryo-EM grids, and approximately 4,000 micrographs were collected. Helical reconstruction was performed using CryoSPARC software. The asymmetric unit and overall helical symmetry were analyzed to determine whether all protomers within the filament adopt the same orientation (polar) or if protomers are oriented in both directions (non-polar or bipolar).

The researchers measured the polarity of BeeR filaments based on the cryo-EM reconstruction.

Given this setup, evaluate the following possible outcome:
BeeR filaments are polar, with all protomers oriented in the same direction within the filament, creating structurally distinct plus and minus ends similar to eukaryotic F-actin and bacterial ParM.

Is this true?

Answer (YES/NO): YES